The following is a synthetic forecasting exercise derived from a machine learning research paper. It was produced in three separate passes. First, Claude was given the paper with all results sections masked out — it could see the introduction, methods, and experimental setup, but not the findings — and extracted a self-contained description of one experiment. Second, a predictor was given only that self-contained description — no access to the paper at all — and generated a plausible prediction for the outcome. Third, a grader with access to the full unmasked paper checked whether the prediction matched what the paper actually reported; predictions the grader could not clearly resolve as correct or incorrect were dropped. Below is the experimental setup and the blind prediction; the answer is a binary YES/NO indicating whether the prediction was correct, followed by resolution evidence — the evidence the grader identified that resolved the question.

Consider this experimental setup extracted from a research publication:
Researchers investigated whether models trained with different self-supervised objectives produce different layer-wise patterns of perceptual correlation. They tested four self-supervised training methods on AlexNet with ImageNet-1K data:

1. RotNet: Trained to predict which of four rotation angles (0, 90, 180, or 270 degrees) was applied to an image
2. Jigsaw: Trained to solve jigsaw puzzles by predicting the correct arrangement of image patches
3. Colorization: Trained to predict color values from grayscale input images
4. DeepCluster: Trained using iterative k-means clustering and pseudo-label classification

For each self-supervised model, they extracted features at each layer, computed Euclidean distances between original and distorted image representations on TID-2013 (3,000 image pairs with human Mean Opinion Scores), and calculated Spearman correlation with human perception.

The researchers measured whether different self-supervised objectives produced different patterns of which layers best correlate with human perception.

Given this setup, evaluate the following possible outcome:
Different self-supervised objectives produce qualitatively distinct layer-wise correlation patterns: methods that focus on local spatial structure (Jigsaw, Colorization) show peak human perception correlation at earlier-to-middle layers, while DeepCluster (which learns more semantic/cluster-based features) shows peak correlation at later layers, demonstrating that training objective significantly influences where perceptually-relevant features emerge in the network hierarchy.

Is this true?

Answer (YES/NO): NO